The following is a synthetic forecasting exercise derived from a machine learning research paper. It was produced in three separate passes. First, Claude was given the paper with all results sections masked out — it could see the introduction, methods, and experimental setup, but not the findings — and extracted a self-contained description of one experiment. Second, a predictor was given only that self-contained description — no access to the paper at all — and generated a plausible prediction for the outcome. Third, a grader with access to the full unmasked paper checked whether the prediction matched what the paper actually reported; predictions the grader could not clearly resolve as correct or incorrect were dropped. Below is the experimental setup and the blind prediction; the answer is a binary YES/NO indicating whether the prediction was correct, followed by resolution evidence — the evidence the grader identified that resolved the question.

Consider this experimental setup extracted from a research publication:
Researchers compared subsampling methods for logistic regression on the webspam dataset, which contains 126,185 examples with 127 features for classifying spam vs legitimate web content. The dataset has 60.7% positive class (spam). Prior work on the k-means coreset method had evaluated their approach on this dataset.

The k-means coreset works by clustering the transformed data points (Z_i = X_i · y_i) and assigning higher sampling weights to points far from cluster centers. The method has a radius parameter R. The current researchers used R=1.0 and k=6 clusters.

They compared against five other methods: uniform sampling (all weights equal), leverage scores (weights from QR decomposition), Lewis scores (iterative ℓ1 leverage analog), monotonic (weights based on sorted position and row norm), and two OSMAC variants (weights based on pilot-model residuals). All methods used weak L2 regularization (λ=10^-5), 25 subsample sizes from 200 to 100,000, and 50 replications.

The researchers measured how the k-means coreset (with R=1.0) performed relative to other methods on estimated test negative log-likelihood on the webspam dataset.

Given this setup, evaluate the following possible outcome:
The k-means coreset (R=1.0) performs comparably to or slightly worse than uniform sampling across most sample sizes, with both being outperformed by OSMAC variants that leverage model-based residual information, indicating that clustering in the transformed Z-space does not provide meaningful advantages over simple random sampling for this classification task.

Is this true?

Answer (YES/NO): NO